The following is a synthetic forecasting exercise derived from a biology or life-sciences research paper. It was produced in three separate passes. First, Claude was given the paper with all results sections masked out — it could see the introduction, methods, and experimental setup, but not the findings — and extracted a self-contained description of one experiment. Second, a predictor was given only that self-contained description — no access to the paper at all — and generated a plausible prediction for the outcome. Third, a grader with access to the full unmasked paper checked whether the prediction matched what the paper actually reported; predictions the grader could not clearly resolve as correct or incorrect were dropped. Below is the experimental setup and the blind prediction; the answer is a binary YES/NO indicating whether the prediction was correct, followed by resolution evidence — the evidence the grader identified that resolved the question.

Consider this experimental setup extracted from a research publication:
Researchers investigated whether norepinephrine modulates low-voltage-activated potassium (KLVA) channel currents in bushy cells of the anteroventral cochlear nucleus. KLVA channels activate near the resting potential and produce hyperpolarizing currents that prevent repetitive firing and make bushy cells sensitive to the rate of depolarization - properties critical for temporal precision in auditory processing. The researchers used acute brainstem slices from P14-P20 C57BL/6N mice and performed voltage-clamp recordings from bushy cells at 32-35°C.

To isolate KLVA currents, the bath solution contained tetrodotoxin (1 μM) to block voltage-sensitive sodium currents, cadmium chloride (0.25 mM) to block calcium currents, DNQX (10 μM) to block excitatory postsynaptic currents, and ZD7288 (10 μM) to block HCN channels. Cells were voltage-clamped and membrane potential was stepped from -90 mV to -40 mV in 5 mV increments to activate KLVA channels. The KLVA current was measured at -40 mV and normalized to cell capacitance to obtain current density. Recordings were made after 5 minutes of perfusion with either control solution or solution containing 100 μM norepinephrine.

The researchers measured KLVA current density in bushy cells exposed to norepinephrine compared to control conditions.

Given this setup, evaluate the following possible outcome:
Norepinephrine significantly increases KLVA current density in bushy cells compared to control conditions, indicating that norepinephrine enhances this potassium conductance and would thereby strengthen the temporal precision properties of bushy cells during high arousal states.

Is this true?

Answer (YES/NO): NO